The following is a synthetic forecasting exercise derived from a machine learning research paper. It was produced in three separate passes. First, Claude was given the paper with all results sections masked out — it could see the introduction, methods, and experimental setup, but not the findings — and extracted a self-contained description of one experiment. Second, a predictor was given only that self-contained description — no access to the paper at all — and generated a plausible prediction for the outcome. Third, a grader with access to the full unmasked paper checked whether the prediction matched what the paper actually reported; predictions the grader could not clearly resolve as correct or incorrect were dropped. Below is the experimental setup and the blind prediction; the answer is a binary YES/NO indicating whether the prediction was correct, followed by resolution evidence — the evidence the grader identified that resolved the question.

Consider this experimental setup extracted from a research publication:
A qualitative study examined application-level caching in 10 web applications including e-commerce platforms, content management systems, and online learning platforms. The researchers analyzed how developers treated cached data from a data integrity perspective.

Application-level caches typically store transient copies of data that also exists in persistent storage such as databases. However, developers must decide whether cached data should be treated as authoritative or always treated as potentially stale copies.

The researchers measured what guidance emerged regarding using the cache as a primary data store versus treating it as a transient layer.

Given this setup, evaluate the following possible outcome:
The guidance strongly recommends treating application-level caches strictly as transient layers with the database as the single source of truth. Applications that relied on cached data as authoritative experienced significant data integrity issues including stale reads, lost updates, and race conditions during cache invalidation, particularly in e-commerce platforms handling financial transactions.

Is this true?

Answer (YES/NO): NO